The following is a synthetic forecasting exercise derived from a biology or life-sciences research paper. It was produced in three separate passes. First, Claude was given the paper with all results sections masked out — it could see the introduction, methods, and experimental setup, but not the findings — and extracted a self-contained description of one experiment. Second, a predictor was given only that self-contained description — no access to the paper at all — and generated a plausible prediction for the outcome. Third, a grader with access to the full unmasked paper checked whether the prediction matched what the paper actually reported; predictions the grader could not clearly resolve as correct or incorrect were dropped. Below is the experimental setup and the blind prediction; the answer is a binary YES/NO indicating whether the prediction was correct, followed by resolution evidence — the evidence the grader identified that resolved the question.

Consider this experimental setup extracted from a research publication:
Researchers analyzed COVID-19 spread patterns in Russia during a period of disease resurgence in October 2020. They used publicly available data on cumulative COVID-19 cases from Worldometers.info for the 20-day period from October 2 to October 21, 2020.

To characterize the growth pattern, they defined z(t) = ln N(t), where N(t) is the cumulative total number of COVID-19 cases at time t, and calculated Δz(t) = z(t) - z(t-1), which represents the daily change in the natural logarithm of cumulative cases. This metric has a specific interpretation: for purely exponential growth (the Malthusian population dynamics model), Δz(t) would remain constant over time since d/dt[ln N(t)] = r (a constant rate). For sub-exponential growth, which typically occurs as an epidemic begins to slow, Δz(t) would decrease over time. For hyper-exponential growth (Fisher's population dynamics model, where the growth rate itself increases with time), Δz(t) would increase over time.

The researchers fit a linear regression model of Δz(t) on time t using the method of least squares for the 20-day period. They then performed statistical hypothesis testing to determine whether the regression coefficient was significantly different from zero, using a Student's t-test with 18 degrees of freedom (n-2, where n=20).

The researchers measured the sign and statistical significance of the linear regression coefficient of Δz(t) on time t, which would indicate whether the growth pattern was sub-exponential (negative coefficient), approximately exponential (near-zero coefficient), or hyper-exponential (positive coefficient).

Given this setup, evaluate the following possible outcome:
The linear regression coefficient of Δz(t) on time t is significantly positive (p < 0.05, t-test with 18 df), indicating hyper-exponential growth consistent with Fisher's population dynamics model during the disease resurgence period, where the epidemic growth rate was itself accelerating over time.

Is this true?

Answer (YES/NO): YES